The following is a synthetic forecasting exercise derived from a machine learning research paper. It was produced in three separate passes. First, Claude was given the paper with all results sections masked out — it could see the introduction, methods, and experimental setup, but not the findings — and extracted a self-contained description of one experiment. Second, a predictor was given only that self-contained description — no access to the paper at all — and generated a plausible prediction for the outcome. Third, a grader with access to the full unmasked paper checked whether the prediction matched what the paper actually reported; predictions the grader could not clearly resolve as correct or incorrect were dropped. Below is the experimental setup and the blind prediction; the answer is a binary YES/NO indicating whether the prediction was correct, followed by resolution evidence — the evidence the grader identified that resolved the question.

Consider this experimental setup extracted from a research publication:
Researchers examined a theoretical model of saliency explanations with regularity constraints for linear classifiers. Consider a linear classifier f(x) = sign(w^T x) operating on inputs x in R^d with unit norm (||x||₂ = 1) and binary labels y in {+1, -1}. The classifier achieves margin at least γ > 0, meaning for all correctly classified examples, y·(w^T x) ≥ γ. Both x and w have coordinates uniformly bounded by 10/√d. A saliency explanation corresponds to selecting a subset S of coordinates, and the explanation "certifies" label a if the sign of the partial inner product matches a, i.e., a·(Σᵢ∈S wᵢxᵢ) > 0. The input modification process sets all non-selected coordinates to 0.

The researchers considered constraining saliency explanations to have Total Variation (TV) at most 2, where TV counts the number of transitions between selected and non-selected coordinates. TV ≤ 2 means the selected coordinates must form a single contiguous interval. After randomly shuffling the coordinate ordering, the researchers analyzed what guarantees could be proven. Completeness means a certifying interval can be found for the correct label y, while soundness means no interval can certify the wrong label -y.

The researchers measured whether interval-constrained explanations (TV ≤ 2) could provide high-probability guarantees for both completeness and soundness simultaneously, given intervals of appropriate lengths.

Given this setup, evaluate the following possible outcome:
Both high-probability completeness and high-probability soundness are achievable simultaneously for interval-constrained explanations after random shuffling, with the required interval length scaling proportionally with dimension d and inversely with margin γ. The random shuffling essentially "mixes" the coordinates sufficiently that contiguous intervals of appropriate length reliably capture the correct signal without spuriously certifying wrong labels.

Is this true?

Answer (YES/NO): NO